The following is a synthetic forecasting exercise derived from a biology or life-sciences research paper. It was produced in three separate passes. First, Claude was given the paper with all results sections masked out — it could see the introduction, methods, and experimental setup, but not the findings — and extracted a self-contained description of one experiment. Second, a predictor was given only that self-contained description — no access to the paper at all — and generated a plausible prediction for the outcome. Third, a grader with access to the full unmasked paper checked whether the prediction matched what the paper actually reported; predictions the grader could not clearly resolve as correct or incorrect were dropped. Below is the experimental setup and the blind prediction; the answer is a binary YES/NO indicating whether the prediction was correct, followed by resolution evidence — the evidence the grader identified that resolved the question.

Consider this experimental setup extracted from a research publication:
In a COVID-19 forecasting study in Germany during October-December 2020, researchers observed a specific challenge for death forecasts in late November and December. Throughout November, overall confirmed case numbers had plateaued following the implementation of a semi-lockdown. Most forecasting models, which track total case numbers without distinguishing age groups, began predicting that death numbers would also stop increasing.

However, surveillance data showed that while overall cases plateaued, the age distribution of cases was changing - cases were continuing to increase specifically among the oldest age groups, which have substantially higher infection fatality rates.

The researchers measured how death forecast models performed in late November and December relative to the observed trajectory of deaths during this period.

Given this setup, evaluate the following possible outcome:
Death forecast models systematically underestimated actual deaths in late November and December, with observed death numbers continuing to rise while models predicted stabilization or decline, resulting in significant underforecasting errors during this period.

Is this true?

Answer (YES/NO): YES